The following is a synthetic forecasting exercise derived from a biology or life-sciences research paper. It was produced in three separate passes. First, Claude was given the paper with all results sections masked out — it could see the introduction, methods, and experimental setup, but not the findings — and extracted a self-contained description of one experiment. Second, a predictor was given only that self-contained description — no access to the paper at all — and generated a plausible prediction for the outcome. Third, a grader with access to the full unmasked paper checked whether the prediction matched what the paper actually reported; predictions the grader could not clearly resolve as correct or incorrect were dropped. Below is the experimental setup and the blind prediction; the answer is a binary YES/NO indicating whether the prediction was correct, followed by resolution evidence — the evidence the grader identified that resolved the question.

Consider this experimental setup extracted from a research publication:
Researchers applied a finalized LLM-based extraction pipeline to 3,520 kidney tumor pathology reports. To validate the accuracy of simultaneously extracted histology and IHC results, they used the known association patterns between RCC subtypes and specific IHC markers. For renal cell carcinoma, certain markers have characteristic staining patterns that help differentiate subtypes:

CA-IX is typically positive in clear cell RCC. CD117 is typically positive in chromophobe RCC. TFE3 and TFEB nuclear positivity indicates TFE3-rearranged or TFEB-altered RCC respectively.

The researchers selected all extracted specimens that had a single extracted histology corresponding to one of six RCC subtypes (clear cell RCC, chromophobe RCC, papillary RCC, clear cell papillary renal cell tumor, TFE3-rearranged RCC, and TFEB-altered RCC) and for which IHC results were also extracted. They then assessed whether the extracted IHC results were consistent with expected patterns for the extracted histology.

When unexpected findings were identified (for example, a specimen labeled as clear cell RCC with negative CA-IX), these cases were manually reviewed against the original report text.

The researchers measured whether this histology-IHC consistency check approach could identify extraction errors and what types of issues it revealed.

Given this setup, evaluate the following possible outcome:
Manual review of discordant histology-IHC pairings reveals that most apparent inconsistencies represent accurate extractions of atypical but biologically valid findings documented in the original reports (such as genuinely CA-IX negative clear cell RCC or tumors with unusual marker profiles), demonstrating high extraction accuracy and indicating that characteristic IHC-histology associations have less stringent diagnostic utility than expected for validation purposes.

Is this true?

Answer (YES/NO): NO